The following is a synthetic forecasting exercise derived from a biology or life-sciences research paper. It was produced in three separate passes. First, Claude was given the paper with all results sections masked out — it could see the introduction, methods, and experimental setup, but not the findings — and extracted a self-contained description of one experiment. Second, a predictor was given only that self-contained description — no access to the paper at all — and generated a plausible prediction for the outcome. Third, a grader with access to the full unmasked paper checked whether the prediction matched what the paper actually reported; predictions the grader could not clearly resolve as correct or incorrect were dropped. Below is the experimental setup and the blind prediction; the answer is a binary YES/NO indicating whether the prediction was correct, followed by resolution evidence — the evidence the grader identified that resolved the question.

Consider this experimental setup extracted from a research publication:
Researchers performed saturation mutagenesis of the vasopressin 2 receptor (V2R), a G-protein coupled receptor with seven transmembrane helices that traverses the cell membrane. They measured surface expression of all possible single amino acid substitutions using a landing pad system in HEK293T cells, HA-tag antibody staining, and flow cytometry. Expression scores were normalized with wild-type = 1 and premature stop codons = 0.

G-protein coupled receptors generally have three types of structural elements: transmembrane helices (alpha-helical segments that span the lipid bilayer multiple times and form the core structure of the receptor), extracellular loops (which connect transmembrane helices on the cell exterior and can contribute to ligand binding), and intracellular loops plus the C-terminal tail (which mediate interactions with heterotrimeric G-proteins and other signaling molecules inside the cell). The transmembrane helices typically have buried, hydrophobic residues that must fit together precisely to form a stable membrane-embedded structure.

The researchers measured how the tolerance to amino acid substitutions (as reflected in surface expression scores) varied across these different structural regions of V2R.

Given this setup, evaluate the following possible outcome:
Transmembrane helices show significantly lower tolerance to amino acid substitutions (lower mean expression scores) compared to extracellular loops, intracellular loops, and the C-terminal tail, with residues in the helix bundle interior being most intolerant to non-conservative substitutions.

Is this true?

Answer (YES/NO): YES